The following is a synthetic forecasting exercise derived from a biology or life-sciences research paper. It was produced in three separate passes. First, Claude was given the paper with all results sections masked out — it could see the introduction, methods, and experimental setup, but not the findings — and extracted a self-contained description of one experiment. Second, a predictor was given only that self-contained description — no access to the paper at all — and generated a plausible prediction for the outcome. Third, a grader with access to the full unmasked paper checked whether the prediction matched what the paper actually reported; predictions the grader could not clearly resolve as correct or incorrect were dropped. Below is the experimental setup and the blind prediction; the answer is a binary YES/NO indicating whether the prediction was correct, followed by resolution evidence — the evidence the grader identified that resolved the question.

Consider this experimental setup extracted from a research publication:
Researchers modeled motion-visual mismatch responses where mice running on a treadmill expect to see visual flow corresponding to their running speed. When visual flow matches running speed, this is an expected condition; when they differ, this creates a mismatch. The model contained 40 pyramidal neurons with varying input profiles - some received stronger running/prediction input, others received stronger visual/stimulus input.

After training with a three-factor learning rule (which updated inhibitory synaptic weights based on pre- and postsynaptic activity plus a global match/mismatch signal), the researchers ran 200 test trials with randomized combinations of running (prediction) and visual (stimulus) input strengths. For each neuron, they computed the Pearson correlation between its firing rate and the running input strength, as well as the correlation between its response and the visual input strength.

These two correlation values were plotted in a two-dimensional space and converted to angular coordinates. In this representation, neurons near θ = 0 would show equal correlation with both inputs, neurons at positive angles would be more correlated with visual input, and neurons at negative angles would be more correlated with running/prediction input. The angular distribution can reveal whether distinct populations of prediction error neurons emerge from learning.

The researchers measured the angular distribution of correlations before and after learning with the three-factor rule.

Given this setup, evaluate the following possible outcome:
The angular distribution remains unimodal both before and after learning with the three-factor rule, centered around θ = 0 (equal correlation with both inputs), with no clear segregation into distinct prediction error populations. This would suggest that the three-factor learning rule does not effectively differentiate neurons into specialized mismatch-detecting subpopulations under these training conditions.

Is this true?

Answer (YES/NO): NO